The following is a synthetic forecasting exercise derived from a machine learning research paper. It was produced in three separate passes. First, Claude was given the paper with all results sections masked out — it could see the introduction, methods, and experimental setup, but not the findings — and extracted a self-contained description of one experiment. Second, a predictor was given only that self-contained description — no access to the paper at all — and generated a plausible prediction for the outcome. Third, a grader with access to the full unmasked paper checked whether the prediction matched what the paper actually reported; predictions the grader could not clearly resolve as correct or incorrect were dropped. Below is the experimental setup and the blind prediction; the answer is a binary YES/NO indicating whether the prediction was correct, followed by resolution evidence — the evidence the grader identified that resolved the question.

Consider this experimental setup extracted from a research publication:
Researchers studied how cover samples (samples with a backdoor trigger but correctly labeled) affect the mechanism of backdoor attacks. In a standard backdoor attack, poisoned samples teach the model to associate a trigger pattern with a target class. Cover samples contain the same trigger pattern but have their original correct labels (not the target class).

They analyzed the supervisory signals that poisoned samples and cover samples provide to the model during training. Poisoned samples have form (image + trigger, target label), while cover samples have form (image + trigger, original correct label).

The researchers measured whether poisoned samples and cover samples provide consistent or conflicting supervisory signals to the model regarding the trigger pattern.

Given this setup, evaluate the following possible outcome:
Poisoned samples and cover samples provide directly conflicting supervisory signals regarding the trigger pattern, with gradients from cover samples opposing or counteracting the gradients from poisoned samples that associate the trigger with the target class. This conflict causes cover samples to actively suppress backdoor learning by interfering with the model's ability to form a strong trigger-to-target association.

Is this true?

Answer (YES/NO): YES